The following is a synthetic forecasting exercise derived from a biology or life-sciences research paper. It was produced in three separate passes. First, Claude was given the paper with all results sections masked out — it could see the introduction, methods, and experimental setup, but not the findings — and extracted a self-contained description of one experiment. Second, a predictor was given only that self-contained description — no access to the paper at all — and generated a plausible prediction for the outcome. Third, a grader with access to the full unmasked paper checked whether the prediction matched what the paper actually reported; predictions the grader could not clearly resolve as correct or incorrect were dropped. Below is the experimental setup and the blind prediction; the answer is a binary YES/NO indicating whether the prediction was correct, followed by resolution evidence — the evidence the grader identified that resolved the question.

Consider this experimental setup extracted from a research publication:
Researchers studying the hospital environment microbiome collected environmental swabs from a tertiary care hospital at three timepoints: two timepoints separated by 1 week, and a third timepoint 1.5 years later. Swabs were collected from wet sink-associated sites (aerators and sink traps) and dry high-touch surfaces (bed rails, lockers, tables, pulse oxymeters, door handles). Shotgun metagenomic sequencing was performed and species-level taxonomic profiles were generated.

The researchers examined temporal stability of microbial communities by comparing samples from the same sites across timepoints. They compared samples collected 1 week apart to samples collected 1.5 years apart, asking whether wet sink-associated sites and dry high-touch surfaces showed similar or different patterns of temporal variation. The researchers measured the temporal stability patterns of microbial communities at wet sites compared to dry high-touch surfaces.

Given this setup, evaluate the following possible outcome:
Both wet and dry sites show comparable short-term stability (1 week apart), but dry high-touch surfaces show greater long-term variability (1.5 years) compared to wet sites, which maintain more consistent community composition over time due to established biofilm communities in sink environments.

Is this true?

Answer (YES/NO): NO